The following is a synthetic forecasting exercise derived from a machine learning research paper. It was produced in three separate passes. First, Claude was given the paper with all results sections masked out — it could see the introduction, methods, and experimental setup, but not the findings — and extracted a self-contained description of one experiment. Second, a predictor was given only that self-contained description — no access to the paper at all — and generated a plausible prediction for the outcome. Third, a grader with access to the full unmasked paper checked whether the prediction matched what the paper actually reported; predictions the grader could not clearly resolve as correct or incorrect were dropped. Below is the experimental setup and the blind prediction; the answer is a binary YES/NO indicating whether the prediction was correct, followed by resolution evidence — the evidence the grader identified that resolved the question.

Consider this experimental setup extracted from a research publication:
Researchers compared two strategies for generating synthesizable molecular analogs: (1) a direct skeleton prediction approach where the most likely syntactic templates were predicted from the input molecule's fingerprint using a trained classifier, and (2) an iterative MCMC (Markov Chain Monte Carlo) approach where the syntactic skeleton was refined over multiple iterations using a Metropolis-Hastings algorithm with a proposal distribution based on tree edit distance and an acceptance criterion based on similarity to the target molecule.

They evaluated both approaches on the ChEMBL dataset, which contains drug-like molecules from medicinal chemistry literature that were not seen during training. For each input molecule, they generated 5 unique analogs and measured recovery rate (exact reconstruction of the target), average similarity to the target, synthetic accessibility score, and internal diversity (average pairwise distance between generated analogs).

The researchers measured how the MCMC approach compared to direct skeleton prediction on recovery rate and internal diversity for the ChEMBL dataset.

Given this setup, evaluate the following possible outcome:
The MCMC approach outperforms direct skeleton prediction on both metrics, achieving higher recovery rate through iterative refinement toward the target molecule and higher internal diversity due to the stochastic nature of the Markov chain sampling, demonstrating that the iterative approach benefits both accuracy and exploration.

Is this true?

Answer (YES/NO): YES